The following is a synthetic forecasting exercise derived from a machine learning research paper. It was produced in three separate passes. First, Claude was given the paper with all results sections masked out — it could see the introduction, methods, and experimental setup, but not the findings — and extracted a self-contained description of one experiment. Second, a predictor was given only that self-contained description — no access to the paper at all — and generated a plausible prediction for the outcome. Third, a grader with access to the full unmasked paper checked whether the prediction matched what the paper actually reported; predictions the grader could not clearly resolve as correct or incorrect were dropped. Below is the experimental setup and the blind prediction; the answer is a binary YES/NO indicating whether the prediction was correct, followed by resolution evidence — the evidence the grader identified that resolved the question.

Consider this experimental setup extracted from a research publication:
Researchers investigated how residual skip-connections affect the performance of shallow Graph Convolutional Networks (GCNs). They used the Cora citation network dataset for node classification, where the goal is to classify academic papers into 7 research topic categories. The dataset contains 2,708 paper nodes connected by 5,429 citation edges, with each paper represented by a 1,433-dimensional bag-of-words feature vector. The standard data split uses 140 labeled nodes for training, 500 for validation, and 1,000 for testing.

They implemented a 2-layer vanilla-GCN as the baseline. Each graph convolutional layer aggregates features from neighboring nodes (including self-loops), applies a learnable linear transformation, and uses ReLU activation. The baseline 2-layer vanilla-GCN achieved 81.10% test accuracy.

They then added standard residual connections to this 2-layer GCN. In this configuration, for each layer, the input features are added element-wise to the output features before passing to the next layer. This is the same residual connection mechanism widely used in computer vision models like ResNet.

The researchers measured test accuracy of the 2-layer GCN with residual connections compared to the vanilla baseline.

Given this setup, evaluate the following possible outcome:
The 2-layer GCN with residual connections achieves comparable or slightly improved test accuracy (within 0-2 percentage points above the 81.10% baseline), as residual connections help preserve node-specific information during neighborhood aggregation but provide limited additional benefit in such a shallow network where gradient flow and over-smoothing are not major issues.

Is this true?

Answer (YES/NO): NO